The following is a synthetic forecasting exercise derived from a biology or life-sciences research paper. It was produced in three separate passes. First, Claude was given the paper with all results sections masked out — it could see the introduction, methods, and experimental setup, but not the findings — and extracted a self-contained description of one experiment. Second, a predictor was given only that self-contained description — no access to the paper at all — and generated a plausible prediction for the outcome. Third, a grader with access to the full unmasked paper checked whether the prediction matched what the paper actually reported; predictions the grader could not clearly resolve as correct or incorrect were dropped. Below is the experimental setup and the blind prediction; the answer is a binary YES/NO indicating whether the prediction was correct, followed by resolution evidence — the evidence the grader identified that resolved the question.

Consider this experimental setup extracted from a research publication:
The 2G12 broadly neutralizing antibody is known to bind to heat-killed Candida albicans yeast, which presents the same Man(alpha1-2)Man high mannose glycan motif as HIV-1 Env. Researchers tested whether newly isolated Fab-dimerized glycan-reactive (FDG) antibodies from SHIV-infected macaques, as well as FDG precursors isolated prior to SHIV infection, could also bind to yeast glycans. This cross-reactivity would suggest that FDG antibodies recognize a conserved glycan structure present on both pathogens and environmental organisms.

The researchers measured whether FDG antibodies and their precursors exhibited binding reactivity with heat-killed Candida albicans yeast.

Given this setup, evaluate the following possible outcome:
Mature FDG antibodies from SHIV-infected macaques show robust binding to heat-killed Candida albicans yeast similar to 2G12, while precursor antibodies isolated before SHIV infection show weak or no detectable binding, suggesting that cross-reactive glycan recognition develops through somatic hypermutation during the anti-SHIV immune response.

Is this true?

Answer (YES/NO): YES